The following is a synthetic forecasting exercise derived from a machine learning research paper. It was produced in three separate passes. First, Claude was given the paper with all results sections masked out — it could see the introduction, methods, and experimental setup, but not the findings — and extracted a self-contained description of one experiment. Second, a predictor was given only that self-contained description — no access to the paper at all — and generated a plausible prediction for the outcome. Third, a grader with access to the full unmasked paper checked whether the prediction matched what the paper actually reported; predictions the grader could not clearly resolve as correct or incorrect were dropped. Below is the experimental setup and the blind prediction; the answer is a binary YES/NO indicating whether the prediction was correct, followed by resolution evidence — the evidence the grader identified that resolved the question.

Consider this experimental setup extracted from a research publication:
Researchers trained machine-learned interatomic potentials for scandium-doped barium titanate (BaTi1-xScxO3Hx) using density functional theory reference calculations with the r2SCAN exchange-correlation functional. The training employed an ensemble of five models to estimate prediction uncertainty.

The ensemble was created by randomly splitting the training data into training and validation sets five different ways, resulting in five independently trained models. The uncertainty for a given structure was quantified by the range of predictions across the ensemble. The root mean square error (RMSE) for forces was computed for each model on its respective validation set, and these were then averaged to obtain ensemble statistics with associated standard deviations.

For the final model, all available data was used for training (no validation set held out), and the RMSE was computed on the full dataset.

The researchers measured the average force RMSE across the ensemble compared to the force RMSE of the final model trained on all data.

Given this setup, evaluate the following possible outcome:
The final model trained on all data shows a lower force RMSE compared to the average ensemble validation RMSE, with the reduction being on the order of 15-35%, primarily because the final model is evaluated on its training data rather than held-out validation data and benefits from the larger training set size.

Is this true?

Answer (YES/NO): NO